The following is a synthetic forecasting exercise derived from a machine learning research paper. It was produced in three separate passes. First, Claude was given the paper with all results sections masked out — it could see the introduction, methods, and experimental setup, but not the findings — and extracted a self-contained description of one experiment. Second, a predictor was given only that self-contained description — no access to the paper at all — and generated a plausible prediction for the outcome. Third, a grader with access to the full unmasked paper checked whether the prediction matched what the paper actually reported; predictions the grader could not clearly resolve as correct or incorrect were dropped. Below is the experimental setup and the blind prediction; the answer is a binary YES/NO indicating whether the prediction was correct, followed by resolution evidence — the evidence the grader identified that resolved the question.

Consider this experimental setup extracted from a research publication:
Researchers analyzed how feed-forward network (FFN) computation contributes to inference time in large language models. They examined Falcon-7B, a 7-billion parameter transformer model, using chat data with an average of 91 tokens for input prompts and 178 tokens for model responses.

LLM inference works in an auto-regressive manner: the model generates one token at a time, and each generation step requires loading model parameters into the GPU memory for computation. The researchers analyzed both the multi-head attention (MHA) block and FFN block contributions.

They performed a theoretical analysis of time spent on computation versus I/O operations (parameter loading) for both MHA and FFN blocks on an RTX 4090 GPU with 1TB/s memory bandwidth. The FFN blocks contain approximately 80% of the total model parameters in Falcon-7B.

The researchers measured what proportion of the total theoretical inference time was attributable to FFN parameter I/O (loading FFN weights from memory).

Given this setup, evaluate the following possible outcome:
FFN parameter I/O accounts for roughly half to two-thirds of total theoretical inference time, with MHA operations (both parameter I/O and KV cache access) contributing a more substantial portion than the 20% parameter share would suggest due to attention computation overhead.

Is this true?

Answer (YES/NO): NO